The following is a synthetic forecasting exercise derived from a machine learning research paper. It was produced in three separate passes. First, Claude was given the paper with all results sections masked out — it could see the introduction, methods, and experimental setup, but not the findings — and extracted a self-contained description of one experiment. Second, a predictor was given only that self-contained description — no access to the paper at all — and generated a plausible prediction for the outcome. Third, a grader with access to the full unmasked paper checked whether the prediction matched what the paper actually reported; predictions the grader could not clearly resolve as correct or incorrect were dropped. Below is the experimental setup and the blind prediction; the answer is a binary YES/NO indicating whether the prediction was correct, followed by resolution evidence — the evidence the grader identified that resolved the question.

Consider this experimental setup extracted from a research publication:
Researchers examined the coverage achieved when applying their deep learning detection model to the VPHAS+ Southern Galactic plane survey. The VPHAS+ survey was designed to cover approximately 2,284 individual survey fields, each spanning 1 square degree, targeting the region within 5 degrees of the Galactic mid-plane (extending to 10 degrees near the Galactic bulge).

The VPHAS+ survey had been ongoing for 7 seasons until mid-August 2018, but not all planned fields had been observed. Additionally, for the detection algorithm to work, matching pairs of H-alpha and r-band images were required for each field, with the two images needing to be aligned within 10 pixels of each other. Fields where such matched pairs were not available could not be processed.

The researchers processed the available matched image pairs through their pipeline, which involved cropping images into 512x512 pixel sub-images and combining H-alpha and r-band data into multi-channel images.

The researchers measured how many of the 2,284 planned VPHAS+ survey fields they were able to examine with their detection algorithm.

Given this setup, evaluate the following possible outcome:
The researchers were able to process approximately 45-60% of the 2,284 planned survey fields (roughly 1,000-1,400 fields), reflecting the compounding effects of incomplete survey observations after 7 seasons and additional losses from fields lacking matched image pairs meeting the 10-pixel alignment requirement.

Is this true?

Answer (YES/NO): NO